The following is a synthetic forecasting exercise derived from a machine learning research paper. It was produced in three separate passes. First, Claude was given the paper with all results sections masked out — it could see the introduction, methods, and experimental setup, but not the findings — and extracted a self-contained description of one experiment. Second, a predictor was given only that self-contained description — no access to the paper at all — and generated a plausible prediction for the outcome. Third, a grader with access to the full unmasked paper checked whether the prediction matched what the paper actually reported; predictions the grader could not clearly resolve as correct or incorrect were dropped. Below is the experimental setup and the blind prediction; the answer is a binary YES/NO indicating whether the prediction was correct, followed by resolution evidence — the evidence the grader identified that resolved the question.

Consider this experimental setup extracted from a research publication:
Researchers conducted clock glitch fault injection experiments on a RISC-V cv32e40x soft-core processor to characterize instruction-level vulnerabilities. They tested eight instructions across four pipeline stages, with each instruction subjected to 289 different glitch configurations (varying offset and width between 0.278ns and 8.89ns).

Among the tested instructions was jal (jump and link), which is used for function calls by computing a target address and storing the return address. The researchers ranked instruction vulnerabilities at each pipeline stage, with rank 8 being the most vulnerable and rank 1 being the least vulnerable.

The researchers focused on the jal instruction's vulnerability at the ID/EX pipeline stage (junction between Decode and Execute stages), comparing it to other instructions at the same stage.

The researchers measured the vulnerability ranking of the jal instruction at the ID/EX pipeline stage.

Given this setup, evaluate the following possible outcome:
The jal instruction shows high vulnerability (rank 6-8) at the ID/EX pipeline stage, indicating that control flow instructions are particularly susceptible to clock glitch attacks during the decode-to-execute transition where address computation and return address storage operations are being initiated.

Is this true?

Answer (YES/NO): YES